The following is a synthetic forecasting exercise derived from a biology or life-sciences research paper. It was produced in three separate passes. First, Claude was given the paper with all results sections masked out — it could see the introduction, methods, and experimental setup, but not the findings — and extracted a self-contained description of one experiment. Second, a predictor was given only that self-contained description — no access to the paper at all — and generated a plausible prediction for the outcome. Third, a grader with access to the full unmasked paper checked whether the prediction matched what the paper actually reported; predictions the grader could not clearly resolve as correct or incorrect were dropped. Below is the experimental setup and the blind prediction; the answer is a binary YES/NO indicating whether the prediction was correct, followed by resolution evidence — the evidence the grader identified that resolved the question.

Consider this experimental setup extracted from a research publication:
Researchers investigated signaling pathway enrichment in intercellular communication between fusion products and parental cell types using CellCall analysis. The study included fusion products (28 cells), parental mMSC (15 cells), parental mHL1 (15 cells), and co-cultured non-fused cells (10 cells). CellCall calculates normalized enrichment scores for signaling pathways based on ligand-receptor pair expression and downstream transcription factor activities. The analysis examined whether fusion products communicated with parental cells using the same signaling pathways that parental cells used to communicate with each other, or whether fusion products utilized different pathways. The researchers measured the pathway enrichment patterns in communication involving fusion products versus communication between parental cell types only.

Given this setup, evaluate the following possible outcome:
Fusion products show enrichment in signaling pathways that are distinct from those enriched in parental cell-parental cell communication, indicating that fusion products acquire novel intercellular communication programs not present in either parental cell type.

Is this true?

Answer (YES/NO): YES